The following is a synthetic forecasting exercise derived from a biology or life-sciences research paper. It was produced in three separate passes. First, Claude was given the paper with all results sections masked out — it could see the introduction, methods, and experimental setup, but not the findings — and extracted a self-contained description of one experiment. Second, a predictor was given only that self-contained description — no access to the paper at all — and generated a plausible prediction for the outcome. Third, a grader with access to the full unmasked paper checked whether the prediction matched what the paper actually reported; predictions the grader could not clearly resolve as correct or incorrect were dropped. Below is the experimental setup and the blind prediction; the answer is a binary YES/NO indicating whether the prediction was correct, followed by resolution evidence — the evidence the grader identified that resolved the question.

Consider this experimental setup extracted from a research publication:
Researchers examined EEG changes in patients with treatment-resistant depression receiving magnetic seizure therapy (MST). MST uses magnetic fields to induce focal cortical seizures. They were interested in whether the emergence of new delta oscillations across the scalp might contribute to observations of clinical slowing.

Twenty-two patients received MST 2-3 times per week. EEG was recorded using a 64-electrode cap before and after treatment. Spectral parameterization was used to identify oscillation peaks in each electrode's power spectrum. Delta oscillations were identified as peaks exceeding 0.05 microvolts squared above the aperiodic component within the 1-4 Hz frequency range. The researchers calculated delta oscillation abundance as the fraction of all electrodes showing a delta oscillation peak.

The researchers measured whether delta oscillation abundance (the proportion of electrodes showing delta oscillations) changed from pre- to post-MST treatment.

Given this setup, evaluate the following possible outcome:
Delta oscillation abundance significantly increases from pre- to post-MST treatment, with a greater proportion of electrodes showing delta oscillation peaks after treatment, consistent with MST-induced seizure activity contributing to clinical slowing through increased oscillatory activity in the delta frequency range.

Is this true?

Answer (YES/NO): NO